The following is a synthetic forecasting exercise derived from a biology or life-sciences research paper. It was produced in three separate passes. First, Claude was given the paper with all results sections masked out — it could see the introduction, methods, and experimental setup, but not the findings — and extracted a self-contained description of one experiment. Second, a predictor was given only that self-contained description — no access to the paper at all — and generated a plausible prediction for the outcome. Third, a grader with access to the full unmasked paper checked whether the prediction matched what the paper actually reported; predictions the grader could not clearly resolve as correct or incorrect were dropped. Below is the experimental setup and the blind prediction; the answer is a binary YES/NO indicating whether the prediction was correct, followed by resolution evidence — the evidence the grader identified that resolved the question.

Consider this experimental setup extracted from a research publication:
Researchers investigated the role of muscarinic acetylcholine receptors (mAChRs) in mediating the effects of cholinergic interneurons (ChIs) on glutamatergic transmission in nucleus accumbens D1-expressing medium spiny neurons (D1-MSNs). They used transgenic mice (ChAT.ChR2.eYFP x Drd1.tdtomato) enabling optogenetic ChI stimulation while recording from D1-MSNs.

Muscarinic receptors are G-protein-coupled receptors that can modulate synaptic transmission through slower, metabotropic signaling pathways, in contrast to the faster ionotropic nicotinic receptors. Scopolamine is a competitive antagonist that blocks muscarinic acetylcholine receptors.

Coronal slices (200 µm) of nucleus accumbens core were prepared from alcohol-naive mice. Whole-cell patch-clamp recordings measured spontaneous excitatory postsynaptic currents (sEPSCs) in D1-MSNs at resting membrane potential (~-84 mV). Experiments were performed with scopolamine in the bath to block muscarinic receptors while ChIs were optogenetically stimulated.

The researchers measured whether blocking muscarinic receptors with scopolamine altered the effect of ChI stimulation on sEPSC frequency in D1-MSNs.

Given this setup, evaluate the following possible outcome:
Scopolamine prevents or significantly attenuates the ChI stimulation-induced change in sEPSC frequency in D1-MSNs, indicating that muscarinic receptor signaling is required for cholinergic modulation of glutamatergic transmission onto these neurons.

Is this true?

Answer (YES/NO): YES